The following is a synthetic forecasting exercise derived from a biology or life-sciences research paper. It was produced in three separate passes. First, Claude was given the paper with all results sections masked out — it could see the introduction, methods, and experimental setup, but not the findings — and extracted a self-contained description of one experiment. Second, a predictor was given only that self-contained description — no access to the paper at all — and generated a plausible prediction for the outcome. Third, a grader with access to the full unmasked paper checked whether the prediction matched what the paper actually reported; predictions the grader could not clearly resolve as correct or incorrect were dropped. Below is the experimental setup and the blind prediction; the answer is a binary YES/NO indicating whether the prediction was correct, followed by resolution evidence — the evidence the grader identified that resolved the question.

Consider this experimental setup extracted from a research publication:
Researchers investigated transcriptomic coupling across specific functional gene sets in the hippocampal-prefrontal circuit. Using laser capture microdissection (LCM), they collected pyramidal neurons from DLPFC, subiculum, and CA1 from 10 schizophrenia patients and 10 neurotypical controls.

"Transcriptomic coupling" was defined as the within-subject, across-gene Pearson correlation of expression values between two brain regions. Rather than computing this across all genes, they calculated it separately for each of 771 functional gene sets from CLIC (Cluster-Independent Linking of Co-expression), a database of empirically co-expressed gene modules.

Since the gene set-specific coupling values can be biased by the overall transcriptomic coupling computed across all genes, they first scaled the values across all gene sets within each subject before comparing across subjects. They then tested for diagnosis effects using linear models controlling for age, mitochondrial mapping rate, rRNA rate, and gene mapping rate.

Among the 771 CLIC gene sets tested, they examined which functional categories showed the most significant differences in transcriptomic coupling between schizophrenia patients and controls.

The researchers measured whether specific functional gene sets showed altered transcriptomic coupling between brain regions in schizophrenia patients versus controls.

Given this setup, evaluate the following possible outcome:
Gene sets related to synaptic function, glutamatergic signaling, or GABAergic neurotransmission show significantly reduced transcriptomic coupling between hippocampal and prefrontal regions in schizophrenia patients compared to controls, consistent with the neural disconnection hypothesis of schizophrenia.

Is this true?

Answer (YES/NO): NO